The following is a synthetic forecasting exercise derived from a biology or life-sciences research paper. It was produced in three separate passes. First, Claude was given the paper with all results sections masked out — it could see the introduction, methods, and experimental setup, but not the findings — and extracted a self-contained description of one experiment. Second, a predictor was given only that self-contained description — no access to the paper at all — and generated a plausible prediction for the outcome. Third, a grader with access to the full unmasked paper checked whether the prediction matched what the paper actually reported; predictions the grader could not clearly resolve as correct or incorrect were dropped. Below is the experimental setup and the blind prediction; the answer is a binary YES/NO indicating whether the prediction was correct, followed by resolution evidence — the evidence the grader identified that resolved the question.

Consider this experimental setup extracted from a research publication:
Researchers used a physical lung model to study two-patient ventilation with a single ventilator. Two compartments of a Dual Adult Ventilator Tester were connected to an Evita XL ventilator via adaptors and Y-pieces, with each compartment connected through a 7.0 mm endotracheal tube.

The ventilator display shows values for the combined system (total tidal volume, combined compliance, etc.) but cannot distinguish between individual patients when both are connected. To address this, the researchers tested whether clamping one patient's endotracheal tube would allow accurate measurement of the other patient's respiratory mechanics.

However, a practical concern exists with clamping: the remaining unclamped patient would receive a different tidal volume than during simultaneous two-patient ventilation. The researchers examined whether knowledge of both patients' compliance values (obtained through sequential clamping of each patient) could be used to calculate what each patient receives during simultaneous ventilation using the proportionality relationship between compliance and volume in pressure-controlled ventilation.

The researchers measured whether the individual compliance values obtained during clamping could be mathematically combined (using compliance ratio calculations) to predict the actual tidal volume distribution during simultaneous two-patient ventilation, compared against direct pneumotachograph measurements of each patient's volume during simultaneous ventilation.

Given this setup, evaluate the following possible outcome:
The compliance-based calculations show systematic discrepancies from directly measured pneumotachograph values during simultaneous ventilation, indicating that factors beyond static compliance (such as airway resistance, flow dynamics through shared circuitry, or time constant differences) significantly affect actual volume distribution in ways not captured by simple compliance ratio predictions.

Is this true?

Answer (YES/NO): NO